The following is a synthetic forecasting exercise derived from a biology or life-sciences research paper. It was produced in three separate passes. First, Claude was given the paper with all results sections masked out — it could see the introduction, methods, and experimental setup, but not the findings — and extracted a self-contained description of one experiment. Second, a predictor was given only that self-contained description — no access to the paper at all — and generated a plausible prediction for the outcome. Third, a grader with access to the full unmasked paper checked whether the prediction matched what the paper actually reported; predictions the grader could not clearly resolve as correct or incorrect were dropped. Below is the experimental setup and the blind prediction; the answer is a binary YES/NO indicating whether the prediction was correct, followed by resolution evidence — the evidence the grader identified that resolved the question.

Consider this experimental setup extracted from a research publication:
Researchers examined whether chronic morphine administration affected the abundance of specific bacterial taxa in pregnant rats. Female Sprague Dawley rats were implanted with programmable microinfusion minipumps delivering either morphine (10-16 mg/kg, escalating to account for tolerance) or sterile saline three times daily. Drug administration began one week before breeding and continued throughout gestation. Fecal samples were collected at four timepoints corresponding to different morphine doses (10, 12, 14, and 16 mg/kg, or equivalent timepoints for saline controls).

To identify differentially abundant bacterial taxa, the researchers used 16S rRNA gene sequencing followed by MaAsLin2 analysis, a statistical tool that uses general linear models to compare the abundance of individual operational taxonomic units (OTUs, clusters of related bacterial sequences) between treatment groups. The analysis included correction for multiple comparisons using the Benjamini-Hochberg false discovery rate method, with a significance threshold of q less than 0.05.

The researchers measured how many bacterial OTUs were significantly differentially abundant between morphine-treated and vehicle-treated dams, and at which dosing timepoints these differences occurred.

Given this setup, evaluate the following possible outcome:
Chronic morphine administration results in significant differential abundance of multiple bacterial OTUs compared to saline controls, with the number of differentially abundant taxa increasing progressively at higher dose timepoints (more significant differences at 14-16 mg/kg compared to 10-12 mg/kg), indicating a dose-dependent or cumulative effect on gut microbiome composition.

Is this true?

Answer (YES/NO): NO